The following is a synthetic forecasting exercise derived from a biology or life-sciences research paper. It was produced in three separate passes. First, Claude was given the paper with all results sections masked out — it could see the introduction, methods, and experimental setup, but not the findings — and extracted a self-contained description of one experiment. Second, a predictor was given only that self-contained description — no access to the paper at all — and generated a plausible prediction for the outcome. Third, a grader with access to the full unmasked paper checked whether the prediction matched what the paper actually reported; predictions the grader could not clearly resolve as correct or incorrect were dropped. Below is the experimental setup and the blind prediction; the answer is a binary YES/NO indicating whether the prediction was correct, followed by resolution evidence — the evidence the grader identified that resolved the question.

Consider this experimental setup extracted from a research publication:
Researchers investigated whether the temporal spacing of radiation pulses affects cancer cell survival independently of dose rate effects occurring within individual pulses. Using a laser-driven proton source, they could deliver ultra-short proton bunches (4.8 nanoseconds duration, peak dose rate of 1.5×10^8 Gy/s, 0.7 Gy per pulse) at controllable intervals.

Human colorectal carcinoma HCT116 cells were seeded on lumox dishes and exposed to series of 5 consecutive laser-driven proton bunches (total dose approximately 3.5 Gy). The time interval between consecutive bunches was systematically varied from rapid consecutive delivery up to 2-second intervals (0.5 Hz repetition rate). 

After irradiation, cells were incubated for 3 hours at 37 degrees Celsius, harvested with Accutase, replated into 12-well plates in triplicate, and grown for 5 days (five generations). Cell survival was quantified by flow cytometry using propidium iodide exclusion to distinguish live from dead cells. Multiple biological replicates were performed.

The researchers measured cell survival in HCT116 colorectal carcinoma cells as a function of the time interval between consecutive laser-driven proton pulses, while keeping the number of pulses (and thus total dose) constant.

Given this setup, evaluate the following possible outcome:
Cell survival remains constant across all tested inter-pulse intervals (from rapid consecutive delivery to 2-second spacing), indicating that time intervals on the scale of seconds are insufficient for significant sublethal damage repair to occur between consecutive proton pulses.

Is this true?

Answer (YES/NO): NO